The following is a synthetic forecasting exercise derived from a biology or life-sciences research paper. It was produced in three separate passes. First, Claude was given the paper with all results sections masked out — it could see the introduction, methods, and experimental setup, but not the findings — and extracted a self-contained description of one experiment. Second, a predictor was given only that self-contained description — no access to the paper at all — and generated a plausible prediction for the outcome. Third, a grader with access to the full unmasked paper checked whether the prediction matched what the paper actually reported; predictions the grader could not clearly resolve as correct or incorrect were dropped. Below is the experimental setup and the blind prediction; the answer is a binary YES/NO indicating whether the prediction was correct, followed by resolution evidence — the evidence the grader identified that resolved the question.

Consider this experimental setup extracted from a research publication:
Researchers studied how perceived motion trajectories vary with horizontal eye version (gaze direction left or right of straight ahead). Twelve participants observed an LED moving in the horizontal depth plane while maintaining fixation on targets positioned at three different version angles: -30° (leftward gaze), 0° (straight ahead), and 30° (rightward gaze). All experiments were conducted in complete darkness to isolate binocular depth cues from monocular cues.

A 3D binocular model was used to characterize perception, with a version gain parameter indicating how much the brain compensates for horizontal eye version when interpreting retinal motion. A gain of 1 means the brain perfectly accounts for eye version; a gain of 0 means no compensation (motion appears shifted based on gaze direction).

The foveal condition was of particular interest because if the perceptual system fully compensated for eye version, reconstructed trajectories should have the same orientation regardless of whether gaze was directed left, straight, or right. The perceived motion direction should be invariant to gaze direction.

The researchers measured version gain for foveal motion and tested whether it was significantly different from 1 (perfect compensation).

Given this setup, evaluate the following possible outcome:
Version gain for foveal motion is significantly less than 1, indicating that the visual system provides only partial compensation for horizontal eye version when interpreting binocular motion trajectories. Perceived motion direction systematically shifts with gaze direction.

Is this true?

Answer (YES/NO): YES